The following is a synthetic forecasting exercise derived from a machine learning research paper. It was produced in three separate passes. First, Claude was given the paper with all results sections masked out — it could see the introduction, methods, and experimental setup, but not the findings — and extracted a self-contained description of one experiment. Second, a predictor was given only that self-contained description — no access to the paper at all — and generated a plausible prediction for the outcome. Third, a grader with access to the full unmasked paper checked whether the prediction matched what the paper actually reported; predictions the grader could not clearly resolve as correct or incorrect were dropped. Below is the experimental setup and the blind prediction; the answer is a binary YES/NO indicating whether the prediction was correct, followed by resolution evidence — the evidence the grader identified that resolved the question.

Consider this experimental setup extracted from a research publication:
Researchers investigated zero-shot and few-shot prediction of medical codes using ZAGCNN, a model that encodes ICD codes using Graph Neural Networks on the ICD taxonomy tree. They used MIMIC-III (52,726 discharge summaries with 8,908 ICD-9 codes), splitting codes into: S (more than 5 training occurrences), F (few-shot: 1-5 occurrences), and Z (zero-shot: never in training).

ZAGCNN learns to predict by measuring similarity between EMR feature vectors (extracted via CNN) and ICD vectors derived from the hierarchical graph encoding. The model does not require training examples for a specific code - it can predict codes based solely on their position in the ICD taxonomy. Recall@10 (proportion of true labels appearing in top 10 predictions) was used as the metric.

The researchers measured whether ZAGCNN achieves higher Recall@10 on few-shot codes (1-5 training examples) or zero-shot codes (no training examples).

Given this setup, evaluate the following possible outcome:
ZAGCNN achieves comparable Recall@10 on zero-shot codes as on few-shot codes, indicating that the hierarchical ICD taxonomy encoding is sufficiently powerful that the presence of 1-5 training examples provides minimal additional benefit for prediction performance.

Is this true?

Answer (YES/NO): NO